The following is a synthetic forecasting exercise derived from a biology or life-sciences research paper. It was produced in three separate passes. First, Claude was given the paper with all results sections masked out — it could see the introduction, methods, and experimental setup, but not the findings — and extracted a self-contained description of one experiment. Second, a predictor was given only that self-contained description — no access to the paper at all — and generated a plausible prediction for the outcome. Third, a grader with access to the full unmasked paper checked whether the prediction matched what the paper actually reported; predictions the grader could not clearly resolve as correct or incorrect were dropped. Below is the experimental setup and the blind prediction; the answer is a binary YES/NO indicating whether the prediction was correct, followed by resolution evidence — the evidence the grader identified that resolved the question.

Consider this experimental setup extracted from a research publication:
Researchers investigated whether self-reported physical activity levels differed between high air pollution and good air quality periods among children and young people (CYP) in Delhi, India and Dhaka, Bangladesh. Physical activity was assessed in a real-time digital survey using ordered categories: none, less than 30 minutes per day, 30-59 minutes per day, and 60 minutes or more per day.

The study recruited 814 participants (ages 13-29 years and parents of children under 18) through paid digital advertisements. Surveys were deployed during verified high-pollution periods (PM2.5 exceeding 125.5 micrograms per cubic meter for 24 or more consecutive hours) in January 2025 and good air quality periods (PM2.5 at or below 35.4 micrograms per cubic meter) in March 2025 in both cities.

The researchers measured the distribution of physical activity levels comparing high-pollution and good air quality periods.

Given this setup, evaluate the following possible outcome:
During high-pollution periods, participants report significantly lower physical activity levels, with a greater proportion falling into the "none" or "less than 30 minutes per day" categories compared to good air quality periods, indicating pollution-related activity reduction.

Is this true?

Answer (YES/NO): YES